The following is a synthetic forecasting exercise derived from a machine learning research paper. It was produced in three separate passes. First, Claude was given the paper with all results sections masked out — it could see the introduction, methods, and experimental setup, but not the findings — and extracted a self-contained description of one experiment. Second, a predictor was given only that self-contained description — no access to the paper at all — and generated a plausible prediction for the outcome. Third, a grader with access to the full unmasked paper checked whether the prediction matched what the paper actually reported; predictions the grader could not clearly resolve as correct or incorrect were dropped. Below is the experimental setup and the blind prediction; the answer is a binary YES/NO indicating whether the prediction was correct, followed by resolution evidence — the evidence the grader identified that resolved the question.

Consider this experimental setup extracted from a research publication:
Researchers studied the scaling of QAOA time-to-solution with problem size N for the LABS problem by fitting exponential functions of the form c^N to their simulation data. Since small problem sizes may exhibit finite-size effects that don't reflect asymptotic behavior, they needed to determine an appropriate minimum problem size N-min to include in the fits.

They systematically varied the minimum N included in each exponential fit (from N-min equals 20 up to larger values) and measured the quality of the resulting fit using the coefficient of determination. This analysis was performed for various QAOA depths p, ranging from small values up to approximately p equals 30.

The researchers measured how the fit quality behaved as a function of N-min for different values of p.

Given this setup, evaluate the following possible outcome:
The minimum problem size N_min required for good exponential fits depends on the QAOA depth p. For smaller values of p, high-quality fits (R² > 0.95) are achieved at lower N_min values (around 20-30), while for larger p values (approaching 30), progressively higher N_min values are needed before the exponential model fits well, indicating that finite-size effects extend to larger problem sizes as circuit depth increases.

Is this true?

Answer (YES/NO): NO